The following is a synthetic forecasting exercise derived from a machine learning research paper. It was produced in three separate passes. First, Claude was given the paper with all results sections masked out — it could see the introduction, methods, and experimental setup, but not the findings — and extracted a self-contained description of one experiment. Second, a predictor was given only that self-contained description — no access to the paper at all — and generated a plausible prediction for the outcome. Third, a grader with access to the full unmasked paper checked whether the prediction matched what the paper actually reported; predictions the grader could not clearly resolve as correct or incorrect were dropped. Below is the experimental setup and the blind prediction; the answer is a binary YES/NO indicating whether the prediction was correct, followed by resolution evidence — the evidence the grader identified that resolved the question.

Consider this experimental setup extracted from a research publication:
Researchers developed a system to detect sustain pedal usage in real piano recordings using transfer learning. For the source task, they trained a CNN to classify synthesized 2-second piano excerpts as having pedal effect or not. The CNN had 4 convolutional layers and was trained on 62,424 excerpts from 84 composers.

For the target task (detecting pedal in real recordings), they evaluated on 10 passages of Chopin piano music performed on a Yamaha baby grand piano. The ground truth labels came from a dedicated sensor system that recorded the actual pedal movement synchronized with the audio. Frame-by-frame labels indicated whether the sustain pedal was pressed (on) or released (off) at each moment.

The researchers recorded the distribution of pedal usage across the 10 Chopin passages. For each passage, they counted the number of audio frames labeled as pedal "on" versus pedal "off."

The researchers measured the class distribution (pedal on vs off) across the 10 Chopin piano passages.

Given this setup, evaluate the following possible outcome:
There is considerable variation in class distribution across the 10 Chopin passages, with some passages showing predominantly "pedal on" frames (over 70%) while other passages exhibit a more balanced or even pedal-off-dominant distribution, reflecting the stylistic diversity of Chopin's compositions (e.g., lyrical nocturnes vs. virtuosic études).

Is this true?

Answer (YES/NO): NO